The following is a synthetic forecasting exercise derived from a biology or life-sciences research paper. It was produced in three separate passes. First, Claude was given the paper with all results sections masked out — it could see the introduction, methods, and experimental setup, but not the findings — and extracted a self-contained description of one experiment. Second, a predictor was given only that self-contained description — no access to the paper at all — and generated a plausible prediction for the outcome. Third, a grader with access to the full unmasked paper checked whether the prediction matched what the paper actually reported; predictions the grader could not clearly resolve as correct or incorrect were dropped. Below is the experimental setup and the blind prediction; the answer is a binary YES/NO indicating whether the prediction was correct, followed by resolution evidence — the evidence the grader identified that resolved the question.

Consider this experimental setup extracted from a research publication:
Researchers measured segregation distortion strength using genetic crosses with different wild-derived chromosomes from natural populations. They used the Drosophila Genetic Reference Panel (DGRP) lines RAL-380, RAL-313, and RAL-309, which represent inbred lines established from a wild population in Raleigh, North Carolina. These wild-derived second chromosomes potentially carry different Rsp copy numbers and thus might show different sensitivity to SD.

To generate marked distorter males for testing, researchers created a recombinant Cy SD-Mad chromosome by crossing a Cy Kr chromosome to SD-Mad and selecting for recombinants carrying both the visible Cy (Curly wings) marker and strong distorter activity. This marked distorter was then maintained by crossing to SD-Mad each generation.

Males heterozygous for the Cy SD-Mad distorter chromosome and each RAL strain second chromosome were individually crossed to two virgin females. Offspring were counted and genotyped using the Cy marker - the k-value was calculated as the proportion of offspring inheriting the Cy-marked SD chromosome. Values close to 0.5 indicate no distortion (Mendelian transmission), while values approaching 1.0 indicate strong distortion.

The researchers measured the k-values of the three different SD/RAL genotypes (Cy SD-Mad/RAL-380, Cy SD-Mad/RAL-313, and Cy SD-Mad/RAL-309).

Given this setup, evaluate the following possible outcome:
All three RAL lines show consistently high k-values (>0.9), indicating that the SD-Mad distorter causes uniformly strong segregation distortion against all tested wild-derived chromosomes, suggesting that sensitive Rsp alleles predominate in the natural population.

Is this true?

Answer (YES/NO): YES